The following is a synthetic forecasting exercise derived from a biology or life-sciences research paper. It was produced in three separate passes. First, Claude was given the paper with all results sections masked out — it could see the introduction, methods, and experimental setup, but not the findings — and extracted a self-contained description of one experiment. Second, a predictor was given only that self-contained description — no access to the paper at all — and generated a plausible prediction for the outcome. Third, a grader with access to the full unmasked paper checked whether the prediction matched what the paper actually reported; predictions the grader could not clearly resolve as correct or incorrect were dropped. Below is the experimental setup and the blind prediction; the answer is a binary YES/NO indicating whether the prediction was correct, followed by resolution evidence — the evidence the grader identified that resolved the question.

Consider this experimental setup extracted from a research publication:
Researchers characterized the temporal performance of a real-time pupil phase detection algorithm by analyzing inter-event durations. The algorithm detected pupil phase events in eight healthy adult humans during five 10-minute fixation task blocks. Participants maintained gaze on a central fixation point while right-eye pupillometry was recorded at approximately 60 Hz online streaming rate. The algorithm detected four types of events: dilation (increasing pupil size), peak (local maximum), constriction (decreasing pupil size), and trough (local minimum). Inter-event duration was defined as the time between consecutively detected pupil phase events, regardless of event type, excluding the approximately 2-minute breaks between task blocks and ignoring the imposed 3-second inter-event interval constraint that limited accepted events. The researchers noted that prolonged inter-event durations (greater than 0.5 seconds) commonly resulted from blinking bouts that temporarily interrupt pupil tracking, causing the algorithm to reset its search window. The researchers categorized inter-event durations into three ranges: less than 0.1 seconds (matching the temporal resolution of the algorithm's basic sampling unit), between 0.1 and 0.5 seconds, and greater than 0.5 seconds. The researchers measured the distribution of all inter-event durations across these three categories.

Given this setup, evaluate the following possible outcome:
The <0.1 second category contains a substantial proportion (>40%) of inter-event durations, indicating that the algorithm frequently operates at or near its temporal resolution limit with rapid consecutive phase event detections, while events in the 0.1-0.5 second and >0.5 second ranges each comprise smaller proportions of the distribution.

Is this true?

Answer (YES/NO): YES